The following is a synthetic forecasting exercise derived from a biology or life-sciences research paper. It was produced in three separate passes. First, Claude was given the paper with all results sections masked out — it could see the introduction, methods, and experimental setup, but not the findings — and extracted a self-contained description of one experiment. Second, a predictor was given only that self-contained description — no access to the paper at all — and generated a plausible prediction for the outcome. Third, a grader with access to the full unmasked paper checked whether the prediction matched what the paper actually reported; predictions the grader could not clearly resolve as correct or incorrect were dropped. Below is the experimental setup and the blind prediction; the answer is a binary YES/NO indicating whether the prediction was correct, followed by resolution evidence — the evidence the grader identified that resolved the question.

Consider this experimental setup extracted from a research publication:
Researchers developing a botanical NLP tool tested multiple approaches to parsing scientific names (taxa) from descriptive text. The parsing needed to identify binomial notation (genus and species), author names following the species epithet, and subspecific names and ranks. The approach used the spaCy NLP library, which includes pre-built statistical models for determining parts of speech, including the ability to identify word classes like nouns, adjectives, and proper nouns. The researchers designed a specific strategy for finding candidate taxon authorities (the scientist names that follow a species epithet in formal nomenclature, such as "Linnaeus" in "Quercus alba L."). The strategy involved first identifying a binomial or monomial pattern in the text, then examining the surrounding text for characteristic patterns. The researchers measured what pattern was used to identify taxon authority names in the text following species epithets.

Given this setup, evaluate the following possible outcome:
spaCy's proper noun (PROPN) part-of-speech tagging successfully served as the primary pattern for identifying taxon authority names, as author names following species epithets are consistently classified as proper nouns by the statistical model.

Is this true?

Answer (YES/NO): YES